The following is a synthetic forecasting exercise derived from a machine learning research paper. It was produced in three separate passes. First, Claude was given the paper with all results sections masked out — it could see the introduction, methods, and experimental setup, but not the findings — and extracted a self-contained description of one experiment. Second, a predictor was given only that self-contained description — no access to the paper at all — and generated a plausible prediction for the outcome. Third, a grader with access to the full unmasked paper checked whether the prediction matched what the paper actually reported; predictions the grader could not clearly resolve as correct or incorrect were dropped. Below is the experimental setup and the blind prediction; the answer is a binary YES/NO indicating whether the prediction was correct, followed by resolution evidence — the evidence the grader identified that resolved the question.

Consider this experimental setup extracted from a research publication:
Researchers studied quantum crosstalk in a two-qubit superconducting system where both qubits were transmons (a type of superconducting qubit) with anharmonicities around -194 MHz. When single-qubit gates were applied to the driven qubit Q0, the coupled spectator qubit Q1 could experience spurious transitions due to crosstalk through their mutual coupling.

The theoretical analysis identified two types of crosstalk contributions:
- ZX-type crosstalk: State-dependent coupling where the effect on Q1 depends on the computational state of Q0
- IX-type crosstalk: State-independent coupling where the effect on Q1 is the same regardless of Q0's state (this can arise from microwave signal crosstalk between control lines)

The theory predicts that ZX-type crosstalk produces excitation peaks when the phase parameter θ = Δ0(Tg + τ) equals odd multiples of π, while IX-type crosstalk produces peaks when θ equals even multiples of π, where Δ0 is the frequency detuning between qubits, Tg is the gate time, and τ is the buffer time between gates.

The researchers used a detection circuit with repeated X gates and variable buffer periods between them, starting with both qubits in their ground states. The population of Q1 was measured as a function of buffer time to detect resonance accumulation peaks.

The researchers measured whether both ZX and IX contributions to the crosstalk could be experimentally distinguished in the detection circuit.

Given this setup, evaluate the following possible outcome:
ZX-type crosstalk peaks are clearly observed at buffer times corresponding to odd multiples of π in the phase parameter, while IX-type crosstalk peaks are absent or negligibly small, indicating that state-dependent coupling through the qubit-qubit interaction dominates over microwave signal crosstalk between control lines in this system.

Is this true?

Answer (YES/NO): NO